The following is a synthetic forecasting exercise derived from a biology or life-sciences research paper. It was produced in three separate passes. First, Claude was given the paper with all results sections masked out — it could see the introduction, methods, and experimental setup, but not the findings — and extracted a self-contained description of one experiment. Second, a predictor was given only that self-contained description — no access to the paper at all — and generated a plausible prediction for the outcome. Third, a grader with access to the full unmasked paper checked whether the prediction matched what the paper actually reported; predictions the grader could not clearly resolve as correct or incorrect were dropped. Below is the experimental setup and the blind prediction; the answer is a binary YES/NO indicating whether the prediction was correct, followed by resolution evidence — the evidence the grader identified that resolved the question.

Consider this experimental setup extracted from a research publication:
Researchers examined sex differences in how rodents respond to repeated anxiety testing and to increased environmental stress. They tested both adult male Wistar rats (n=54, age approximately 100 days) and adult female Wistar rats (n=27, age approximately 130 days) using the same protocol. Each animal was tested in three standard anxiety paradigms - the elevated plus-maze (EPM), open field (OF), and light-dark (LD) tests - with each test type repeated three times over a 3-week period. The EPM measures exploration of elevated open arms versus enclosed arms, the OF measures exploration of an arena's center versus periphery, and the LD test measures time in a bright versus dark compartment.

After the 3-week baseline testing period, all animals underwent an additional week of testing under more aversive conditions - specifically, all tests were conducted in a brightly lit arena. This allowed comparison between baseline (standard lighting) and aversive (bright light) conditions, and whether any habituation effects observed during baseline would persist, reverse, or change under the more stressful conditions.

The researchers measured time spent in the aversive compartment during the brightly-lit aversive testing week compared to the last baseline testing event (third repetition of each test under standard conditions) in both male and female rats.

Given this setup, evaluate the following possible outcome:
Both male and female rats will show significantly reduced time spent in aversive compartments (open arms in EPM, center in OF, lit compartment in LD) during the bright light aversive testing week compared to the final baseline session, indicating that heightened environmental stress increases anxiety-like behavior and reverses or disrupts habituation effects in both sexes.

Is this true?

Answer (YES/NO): NO